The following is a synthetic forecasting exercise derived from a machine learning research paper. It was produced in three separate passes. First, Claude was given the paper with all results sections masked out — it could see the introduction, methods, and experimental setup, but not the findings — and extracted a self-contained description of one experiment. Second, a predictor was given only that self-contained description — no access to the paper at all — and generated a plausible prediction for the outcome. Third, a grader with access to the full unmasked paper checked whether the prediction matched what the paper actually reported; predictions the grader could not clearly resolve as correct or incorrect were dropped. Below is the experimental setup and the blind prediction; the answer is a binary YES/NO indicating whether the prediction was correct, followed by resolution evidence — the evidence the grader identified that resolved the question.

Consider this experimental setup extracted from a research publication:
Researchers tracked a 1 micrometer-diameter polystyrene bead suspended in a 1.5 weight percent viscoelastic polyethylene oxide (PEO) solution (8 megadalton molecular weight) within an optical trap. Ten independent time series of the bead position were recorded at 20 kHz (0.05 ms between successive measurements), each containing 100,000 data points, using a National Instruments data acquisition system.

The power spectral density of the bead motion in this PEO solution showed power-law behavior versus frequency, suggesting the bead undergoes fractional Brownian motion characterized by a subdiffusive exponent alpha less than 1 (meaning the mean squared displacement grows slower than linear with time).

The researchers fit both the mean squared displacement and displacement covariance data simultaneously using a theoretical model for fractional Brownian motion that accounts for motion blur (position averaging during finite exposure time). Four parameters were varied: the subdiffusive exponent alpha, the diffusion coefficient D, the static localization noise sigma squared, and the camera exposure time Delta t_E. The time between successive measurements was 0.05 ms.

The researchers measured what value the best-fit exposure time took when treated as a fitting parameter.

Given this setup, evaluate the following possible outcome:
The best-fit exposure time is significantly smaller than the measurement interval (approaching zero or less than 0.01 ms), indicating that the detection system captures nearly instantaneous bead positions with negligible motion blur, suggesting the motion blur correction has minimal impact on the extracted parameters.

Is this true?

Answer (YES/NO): NO